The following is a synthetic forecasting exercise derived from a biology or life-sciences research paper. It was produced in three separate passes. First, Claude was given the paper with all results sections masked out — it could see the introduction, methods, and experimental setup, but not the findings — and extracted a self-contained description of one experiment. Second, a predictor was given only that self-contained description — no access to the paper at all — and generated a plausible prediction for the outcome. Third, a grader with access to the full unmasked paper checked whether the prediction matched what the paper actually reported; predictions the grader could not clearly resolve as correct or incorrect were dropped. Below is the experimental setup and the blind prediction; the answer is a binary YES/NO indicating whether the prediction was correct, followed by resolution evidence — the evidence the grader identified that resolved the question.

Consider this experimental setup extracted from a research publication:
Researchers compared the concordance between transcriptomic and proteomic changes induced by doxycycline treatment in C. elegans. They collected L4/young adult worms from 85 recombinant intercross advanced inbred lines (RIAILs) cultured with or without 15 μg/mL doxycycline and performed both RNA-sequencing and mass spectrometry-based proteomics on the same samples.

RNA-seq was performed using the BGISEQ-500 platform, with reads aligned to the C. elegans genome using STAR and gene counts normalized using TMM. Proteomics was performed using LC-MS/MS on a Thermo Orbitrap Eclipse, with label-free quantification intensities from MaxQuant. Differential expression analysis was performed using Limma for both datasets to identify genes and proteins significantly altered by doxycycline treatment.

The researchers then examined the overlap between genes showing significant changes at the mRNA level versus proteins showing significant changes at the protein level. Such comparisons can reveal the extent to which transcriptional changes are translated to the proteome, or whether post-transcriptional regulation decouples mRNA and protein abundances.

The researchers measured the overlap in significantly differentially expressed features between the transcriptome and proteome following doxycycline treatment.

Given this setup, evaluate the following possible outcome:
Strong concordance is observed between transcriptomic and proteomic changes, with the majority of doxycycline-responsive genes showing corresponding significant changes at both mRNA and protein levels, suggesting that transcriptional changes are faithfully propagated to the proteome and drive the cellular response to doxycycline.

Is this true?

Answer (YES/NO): NO